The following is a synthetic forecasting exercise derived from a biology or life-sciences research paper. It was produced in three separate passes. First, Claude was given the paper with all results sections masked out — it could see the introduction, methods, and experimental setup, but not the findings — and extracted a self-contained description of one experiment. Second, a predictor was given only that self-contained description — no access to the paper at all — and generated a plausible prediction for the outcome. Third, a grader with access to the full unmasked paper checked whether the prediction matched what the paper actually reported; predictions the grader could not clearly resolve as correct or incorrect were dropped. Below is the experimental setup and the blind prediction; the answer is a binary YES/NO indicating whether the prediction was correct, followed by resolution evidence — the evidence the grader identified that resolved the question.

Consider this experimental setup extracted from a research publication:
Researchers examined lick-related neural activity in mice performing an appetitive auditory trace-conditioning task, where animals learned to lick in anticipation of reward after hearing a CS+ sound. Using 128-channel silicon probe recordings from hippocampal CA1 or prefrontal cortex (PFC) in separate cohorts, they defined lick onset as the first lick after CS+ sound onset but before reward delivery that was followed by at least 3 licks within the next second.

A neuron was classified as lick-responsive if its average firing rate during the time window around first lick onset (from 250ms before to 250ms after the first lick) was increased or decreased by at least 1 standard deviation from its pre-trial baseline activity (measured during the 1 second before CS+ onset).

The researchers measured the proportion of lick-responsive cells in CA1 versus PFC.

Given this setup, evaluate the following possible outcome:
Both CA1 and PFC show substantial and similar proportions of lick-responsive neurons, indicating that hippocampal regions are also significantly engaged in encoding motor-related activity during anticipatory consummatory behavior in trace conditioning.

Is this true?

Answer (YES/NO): NO